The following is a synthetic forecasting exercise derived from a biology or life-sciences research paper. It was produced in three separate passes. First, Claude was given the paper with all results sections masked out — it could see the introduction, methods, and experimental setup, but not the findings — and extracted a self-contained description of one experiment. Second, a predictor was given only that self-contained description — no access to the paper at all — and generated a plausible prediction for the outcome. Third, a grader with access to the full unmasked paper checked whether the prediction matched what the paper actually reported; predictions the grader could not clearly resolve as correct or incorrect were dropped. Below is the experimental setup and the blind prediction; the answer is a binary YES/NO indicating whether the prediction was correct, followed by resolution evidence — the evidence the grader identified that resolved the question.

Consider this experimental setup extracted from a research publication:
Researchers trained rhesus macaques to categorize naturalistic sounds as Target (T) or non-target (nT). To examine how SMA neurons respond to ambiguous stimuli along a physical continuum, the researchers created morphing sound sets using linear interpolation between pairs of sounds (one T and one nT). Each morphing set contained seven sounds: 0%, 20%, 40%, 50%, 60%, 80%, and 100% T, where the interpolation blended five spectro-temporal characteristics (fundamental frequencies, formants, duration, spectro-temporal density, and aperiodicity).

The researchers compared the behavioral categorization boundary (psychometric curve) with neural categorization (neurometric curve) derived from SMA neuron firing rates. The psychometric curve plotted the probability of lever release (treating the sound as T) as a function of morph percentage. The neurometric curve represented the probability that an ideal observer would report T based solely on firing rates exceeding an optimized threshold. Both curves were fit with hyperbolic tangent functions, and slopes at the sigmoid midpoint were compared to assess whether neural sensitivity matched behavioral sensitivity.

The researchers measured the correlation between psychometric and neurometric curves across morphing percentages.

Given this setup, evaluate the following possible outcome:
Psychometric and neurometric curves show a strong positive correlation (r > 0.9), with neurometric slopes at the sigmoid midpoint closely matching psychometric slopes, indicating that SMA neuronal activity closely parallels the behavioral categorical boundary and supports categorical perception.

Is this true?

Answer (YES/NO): NO